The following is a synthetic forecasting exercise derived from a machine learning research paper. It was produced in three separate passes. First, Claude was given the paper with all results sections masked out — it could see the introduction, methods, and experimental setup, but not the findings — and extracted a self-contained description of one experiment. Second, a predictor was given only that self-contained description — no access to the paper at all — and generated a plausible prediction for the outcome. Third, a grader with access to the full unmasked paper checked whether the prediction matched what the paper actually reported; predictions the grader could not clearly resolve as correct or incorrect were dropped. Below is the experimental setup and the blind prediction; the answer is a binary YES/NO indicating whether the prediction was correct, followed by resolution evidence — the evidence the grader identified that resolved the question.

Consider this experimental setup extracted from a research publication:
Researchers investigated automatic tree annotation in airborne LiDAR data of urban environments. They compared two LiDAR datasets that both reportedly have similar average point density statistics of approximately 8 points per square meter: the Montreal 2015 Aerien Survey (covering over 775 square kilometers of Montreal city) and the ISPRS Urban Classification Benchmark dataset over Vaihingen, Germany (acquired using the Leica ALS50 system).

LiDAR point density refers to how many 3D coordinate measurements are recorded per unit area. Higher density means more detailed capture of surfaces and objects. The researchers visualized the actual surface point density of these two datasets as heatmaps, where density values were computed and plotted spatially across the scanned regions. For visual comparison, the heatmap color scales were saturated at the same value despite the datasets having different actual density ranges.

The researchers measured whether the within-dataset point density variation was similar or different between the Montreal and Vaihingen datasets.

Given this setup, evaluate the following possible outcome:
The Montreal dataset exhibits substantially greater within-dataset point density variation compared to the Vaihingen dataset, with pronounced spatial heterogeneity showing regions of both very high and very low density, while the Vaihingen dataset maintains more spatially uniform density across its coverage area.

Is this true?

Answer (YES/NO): NO